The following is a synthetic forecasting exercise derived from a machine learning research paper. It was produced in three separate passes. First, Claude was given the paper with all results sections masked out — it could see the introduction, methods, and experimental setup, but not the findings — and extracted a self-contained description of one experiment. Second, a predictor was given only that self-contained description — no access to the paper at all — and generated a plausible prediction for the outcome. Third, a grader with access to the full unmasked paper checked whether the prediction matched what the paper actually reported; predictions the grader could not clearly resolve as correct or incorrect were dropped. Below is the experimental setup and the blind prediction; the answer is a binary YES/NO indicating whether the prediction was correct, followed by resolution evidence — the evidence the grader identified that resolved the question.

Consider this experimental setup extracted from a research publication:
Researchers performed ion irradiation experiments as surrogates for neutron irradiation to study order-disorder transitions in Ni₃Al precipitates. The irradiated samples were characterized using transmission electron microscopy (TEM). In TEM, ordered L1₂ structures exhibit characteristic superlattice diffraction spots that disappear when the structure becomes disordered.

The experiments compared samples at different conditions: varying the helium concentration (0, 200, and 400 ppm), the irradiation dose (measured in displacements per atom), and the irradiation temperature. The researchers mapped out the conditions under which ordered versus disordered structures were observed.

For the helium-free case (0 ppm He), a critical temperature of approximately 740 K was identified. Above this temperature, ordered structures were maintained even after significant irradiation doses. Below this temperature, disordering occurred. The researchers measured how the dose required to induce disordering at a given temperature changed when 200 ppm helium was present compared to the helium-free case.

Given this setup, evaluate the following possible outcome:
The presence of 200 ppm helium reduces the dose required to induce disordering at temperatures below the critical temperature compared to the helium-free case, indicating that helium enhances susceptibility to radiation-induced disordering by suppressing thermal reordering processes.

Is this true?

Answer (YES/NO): NO